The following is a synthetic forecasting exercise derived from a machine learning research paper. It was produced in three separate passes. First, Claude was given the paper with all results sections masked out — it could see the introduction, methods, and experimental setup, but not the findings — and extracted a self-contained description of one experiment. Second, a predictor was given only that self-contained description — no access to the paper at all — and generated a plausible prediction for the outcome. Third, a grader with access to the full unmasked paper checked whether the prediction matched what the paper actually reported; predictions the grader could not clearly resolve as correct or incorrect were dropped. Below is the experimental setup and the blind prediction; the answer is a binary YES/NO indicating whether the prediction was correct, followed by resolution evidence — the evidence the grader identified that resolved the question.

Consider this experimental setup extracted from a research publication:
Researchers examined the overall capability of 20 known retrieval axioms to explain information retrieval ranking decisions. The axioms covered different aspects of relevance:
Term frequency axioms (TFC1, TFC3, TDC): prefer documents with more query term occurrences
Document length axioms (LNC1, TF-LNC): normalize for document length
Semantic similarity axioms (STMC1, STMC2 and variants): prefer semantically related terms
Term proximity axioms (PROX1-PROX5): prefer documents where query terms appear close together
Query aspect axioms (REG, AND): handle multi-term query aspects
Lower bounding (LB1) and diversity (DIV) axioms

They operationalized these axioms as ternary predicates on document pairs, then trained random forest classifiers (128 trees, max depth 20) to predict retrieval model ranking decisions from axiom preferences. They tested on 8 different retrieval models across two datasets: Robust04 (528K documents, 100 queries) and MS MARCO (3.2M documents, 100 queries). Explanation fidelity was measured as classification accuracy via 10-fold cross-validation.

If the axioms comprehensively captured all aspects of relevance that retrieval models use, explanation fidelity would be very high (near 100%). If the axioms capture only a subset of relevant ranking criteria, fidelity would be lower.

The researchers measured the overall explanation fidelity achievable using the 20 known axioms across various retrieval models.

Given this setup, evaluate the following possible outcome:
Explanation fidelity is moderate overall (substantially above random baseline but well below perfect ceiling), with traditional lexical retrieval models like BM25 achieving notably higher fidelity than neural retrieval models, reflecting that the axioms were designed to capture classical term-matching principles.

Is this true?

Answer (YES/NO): NO